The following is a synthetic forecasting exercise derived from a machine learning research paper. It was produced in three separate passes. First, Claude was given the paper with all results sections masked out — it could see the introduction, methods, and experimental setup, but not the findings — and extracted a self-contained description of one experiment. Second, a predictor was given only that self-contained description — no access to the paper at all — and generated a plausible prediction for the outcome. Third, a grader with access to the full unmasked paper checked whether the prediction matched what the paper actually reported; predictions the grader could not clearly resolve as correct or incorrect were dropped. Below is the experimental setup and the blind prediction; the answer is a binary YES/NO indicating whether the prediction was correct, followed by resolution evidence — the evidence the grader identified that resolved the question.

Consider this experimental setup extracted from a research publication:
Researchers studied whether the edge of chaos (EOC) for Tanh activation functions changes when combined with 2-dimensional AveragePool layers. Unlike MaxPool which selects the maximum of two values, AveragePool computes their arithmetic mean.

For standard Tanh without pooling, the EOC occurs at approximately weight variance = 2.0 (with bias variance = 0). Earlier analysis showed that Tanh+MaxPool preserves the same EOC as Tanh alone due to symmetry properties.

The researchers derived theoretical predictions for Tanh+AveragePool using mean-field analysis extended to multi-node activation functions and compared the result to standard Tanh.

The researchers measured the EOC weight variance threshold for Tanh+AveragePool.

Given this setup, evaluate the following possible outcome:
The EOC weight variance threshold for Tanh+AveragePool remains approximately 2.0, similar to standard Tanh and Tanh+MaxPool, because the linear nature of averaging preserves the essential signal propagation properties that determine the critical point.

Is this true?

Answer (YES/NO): NO